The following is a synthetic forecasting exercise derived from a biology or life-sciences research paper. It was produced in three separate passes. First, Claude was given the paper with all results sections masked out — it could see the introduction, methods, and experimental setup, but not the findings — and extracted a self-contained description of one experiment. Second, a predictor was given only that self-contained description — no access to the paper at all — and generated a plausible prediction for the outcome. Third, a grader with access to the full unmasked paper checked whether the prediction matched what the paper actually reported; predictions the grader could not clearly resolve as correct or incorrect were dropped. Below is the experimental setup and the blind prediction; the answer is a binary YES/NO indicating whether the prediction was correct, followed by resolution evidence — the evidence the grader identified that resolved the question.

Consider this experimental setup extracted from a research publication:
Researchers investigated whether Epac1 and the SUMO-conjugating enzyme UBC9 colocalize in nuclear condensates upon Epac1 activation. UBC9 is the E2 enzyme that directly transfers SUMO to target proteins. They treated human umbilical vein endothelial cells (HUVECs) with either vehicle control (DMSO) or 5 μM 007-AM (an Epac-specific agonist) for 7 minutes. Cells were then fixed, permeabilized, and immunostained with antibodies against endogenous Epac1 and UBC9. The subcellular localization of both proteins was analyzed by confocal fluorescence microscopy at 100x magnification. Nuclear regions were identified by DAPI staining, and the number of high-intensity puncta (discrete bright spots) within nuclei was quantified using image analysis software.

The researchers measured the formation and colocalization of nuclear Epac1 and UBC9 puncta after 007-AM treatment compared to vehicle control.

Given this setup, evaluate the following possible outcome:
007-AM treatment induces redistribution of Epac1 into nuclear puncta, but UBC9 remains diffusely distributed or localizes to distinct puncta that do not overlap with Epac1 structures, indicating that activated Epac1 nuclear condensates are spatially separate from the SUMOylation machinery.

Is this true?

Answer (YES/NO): NO